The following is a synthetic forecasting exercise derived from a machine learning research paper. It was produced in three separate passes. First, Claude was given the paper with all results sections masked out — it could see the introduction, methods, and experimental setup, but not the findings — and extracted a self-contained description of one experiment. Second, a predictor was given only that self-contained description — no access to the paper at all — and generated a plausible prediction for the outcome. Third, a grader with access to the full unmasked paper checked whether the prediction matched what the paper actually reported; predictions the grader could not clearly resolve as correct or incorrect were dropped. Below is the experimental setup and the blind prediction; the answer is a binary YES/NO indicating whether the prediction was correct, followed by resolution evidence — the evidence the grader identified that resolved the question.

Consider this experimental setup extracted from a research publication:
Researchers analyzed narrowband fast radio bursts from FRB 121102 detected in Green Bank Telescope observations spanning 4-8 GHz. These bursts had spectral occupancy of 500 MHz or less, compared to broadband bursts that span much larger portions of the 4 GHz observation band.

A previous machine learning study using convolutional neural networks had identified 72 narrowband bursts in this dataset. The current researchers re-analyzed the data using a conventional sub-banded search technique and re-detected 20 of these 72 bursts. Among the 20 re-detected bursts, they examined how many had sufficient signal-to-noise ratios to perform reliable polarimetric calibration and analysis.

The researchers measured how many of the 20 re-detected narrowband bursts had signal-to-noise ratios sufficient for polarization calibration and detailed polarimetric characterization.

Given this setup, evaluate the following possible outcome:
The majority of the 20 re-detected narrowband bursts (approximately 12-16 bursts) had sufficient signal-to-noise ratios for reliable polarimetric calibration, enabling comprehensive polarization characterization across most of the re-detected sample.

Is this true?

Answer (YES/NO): NO